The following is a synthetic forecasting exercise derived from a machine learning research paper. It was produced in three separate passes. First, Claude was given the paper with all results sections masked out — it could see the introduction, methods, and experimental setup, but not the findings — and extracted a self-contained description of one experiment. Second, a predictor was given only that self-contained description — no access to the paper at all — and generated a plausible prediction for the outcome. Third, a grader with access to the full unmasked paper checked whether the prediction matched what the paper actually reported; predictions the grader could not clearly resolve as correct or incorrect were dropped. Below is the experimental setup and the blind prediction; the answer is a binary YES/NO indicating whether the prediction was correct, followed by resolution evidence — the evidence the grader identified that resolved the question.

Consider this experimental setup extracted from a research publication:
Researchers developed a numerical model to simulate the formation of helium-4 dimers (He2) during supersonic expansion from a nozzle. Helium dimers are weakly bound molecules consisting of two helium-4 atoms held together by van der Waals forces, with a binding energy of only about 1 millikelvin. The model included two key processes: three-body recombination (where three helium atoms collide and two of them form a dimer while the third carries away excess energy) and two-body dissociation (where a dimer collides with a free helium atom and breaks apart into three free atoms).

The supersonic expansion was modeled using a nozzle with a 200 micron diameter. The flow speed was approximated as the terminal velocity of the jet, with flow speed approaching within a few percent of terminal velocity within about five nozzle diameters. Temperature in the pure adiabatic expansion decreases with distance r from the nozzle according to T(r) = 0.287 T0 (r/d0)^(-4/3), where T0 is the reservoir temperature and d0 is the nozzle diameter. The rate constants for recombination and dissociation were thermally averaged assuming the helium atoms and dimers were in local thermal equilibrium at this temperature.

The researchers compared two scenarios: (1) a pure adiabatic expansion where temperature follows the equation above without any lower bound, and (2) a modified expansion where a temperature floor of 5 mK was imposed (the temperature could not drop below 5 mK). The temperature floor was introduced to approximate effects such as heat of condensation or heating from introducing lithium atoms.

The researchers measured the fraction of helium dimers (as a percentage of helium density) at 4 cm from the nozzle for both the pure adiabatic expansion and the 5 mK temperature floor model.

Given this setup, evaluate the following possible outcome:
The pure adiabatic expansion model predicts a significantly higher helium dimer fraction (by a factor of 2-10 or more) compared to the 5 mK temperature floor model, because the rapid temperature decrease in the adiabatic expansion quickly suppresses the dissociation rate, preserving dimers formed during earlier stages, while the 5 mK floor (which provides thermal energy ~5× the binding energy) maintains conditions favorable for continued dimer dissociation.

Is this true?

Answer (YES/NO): YES